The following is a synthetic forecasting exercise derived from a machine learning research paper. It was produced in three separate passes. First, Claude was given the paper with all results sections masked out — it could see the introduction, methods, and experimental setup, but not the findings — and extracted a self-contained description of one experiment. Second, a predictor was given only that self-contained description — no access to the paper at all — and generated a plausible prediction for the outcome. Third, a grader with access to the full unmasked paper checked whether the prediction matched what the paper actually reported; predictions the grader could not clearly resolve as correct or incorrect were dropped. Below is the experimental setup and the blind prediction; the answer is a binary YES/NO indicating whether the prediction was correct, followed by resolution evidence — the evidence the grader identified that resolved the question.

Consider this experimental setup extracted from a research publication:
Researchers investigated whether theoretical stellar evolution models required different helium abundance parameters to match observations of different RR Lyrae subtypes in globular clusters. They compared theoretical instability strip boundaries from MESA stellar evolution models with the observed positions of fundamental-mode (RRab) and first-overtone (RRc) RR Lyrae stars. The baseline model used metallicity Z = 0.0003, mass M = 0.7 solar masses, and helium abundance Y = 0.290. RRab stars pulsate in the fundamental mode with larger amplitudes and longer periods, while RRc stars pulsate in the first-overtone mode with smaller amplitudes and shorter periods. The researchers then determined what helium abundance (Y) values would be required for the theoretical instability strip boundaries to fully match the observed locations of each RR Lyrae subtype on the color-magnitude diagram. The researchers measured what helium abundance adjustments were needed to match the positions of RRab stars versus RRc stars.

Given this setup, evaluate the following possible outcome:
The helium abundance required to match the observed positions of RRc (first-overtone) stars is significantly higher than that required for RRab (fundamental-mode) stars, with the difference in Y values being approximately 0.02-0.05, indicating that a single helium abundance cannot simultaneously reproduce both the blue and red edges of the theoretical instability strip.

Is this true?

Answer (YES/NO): NO